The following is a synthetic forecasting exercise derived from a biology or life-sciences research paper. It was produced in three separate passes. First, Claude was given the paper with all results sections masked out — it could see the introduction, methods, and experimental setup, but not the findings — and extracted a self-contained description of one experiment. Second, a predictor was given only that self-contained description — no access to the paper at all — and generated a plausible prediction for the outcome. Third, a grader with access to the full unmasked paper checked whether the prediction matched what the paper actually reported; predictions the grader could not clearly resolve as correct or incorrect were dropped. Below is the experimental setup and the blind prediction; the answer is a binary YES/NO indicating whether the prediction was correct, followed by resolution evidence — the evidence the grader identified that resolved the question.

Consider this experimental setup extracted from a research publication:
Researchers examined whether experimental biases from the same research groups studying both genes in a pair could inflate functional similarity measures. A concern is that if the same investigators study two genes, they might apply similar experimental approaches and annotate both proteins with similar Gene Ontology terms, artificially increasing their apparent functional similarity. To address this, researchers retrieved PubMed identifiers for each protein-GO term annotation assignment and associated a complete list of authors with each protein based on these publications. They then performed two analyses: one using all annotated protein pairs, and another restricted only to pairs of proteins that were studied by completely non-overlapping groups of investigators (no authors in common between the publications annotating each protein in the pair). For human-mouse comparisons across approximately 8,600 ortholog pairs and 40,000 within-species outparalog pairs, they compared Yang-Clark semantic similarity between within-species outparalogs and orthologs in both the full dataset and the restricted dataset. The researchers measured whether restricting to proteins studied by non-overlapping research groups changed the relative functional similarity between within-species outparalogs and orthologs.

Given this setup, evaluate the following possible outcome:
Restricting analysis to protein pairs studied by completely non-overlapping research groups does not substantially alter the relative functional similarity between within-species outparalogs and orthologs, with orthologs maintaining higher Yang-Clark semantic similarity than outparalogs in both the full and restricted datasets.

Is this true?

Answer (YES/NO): NO